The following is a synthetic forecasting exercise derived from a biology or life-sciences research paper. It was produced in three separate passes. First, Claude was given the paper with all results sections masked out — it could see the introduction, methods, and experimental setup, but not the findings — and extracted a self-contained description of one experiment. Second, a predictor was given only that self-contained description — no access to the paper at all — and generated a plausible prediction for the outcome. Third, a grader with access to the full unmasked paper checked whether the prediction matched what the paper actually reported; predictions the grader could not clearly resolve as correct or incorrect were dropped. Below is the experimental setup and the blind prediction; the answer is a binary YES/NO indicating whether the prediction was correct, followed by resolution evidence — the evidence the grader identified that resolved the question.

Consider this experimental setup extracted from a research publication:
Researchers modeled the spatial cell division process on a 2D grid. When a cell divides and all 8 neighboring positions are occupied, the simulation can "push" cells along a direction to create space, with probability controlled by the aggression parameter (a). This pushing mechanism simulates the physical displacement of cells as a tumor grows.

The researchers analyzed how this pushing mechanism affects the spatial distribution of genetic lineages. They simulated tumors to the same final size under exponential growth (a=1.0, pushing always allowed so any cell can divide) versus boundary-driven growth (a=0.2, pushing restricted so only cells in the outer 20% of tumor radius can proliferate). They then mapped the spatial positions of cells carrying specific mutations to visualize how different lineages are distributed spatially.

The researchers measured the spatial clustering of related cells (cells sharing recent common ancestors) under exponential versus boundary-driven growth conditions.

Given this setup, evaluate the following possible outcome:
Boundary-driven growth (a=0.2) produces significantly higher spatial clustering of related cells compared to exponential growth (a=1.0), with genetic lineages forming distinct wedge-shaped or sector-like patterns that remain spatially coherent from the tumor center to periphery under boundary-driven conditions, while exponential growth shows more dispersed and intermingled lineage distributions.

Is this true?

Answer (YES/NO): YES